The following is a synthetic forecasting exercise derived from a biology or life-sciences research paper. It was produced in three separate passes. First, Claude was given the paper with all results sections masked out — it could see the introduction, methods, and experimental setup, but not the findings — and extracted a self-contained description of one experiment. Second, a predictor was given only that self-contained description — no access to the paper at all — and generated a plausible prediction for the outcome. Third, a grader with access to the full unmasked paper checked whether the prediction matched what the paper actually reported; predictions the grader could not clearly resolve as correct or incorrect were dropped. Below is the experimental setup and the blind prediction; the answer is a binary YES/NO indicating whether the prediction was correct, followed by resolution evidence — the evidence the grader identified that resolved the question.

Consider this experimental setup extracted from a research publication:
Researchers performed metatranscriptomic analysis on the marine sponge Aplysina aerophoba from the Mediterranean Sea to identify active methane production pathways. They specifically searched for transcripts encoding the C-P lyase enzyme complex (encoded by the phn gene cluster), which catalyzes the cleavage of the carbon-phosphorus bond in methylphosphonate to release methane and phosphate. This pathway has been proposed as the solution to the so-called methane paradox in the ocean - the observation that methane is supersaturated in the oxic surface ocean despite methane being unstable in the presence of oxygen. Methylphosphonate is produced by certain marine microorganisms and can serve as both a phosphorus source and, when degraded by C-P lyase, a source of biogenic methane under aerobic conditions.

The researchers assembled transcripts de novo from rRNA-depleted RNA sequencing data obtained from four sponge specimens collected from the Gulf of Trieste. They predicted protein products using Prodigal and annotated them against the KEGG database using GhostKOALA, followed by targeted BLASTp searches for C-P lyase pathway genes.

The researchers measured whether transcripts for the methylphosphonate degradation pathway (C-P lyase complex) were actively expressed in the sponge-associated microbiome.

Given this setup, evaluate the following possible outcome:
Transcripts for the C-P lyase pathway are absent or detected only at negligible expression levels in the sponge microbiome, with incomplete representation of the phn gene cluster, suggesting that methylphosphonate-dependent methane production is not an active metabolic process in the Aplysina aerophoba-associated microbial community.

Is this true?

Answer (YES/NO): NO